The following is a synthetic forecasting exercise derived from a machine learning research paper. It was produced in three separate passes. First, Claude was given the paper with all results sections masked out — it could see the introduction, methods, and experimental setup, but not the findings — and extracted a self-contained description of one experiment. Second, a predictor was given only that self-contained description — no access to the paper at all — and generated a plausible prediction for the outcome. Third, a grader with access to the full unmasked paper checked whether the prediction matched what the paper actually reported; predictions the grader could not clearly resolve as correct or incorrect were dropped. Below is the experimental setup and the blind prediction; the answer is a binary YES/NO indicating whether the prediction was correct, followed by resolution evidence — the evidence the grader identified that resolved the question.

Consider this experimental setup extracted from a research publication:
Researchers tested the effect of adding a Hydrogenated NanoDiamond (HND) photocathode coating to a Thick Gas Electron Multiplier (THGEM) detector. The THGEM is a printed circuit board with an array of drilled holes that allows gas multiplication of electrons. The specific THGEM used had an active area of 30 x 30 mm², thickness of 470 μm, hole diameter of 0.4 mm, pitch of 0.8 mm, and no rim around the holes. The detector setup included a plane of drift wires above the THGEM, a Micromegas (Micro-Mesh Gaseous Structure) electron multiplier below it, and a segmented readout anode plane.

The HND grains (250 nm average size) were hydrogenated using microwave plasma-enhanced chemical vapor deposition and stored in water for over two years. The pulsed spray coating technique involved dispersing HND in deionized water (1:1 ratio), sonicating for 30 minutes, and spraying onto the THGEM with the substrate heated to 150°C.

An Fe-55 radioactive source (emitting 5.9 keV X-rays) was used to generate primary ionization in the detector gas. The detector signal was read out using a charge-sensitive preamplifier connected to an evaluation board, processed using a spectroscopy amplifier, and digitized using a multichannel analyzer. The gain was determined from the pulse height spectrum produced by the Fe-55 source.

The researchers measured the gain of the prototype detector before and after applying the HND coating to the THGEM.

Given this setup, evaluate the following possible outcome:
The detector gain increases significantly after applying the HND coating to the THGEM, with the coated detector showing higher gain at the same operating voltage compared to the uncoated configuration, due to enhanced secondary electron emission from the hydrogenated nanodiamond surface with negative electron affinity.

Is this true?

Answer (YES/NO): NO